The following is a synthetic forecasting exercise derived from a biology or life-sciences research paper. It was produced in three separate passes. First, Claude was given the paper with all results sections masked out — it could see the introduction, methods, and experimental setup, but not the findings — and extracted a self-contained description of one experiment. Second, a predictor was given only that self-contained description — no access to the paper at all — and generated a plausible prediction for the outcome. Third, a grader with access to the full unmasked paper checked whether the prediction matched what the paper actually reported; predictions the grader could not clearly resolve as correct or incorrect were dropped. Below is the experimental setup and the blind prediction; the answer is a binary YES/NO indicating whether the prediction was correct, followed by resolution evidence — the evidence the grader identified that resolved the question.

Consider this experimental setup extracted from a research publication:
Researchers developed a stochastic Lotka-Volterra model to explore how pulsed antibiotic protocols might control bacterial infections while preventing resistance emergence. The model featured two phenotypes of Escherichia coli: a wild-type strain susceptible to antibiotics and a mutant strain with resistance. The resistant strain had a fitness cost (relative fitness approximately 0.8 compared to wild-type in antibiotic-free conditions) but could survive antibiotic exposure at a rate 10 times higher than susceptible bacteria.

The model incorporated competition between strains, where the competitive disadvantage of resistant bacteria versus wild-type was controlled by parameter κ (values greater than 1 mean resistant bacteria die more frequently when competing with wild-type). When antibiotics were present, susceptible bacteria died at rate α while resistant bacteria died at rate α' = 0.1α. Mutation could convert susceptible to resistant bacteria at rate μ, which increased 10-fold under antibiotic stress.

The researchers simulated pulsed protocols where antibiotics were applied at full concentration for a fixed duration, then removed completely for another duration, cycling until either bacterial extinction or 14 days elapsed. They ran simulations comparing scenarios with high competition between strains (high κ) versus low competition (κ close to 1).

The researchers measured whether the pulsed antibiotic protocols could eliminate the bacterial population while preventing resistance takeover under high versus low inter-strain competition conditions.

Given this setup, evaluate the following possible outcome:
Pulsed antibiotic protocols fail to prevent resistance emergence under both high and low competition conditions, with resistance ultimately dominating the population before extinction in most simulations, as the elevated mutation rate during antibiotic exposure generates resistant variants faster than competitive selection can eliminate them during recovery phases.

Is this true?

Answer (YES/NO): NO